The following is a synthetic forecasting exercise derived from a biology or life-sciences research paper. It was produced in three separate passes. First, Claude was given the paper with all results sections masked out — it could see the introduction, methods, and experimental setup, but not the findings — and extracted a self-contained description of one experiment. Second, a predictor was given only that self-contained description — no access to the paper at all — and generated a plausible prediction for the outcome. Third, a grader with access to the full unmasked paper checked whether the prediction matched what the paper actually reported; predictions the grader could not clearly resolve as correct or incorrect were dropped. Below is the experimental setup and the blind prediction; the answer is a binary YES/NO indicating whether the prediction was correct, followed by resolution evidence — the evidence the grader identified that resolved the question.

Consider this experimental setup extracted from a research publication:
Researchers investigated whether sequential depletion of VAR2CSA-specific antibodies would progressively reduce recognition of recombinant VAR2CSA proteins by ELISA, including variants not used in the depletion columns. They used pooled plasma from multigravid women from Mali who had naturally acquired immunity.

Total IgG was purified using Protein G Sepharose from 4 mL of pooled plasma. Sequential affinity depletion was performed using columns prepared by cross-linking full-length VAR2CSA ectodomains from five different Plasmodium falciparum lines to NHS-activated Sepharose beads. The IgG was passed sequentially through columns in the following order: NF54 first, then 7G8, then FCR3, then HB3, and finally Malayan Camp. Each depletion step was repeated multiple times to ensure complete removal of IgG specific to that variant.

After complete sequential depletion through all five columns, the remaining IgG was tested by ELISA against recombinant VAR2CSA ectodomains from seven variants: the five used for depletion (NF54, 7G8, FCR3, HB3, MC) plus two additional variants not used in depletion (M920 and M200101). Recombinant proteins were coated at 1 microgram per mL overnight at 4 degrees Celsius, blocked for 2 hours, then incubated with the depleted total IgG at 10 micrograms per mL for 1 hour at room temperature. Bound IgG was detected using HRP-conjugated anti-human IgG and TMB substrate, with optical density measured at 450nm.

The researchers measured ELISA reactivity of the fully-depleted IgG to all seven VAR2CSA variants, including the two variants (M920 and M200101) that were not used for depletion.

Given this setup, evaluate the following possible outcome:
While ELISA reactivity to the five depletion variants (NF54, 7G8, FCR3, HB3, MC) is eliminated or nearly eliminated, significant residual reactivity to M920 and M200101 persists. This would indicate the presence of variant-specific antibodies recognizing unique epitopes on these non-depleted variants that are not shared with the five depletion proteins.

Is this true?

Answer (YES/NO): NO